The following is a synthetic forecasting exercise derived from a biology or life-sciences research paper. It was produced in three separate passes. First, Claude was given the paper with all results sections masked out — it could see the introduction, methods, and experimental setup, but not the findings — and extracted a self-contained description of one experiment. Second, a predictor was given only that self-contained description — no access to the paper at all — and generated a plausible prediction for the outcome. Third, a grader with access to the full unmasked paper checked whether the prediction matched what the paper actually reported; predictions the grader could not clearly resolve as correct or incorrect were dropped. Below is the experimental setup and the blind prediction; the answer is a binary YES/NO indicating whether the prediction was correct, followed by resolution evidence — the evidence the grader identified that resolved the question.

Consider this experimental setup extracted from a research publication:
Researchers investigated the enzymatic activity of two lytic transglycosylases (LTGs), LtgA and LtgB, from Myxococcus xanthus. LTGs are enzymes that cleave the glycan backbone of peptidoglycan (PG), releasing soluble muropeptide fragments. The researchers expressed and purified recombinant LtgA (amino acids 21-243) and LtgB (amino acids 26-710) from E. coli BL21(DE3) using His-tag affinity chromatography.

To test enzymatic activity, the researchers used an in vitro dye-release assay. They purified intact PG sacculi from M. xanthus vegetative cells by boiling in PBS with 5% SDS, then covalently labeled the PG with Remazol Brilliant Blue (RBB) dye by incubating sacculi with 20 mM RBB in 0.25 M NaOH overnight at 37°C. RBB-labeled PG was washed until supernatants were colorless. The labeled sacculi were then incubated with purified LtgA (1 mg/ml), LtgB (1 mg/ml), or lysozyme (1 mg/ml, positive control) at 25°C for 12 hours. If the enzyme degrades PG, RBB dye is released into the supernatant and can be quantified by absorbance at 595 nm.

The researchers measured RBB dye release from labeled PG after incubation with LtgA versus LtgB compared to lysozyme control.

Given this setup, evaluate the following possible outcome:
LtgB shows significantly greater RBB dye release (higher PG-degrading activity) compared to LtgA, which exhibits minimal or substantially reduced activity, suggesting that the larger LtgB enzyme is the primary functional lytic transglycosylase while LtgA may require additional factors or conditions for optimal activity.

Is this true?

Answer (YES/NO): NO